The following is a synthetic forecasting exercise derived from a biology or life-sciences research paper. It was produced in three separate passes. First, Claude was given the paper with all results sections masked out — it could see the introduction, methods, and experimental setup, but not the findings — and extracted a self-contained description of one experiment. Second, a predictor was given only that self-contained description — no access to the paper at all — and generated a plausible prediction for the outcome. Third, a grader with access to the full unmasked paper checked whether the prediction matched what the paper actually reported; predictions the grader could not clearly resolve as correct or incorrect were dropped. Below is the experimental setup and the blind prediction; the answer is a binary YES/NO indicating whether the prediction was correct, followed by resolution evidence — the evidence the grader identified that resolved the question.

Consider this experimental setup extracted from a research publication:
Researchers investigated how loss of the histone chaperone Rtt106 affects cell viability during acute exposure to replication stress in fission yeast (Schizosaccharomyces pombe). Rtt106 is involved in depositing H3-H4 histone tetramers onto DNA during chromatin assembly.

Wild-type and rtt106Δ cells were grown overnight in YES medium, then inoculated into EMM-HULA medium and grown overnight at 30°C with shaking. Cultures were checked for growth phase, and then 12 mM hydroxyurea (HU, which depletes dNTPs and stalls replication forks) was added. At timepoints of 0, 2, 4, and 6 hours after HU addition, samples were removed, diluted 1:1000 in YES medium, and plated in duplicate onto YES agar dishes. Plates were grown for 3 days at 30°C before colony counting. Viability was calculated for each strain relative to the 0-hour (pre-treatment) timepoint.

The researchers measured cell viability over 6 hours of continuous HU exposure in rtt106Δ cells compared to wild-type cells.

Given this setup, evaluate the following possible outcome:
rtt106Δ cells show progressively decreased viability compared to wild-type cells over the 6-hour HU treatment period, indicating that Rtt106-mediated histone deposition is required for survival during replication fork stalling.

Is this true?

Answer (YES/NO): NO